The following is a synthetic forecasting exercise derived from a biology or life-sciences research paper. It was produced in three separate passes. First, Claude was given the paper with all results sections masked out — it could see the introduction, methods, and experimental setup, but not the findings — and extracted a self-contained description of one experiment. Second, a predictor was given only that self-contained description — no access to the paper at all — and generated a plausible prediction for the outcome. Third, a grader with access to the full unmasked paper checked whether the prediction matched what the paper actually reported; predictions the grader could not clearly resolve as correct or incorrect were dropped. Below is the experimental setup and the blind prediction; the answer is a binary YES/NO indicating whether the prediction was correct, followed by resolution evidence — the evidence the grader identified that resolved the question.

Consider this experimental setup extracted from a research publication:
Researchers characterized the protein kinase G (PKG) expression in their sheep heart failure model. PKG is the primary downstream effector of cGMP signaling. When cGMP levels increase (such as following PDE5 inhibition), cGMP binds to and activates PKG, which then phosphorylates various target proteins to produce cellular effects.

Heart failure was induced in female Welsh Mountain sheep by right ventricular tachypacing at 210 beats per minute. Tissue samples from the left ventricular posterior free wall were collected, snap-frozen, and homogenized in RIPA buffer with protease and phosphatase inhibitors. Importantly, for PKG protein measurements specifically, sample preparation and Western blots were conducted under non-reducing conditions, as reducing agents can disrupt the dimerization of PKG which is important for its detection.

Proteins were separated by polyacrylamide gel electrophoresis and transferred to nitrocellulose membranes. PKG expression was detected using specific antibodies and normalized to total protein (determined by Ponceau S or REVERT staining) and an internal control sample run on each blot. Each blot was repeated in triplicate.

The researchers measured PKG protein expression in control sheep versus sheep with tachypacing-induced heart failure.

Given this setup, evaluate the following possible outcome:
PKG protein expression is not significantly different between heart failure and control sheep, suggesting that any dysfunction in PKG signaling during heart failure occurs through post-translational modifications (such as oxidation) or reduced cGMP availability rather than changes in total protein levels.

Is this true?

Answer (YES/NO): NO